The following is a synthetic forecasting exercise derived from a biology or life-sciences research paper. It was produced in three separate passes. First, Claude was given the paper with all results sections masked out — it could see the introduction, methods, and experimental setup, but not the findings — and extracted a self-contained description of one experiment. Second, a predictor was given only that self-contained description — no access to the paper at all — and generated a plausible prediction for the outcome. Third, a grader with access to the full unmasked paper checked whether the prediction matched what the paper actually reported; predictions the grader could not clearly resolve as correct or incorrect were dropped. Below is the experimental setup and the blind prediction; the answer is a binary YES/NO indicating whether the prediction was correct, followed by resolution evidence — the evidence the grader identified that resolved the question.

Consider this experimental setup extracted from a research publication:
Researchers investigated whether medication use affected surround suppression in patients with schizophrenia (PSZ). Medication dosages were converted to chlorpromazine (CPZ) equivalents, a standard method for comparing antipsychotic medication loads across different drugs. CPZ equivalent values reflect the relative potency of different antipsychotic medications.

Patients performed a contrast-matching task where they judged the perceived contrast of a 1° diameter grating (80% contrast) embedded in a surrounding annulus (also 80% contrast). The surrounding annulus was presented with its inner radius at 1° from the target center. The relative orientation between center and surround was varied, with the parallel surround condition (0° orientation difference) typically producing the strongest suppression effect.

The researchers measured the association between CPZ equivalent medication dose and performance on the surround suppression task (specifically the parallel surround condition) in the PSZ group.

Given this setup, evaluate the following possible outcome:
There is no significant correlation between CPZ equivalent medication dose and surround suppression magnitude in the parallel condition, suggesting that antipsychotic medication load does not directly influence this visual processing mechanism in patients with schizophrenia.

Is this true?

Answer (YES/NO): YES